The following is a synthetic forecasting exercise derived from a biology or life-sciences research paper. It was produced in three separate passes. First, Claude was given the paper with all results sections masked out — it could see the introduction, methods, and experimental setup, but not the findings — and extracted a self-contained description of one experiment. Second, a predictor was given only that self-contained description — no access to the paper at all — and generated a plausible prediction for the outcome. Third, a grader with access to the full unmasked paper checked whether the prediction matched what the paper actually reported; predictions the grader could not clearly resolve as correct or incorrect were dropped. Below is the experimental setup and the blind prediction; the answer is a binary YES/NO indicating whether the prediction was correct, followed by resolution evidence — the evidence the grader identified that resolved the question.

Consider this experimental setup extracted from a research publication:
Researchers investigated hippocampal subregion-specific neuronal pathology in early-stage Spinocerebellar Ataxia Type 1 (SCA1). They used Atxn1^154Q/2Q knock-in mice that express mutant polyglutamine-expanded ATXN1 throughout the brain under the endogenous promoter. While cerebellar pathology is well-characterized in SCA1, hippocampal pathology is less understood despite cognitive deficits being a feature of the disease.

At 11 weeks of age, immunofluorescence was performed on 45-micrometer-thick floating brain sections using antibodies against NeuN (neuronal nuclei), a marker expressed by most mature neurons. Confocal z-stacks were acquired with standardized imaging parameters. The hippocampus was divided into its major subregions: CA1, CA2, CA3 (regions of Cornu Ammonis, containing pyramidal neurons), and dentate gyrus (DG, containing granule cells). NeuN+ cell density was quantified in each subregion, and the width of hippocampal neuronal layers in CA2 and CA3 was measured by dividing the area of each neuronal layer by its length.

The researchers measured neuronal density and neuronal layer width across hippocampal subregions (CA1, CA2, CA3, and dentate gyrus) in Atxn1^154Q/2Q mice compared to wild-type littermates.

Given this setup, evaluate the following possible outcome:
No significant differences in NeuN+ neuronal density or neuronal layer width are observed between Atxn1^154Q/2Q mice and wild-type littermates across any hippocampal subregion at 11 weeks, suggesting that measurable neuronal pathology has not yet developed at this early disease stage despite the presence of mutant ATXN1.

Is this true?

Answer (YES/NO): YES